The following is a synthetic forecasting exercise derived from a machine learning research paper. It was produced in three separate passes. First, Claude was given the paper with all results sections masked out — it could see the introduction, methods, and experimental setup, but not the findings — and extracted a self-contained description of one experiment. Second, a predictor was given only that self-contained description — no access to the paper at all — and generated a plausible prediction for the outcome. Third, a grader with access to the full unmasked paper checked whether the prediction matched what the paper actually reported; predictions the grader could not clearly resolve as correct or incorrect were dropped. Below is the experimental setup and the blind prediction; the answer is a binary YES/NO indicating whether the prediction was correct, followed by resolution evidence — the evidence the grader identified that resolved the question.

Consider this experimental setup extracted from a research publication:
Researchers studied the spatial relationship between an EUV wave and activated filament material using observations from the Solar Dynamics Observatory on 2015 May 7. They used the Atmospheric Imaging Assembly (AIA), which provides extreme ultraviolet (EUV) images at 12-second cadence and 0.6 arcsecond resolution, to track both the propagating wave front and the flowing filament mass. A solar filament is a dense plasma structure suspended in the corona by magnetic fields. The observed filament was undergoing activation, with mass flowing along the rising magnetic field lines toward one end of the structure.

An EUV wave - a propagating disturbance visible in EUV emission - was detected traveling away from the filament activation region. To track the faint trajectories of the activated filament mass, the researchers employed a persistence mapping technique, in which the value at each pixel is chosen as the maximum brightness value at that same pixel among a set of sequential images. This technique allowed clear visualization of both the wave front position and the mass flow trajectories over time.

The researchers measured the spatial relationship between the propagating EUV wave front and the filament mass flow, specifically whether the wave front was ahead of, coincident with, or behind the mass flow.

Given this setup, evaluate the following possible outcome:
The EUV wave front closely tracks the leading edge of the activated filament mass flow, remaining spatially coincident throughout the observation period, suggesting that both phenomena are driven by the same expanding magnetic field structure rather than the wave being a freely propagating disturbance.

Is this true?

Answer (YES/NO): NO